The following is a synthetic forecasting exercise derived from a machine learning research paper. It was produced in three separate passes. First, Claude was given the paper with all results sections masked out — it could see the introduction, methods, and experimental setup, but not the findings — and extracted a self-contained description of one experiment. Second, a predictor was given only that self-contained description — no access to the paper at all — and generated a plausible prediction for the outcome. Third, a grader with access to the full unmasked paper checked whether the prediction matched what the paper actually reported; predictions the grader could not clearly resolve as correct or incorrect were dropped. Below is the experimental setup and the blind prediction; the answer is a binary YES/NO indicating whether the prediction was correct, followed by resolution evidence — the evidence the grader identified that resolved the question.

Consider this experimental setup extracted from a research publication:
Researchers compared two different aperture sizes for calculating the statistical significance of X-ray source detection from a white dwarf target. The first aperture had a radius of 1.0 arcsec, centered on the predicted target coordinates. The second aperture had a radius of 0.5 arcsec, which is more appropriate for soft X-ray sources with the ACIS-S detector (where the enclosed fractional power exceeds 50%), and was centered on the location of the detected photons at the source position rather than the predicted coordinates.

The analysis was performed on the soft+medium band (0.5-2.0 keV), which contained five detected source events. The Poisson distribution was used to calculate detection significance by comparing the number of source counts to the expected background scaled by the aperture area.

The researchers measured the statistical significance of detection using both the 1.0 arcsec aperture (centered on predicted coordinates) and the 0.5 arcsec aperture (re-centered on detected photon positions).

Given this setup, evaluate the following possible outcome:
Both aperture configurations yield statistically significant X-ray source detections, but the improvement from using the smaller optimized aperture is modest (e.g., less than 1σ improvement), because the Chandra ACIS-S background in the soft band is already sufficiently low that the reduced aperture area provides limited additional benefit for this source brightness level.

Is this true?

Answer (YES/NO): NO